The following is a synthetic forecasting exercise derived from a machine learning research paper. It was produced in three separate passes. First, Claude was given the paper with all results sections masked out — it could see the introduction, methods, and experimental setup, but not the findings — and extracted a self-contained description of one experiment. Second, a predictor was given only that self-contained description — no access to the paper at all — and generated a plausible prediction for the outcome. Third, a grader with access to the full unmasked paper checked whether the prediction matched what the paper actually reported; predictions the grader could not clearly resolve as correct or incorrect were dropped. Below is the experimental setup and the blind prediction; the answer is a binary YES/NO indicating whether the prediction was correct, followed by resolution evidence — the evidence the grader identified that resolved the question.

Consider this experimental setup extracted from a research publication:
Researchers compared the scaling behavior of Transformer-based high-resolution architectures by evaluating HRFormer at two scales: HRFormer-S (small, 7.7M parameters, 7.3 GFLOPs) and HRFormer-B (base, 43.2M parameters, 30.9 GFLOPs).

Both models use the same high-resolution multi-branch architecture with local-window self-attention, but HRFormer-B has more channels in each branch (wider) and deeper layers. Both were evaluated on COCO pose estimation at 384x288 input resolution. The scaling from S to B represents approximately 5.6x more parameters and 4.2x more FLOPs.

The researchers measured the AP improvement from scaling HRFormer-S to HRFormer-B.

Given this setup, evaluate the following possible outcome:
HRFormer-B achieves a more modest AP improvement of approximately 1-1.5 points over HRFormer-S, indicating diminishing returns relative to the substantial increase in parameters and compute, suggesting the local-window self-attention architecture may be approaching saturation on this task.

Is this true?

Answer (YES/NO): NO